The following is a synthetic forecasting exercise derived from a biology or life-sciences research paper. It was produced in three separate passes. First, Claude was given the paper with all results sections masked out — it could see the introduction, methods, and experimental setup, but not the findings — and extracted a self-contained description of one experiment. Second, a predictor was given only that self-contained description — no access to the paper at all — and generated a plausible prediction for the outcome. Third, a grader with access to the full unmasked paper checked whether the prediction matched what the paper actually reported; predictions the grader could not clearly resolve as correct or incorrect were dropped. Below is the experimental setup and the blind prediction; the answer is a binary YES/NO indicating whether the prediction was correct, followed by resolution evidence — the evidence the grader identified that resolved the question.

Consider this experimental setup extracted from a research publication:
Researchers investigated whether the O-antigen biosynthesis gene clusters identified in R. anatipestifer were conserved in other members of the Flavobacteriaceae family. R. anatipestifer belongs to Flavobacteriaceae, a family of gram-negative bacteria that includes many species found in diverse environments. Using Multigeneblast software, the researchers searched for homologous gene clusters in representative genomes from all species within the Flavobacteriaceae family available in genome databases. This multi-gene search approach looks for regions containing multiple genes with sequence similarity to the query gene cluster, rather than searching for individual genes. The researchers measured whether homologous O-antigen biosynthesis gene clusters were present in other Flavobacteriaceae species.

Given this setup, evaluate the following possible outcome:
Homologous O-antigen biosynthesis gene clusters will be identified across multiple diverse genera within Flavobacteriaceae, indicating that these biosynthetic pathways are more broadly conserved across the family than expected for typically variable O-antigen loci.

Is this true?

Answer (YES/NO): YES